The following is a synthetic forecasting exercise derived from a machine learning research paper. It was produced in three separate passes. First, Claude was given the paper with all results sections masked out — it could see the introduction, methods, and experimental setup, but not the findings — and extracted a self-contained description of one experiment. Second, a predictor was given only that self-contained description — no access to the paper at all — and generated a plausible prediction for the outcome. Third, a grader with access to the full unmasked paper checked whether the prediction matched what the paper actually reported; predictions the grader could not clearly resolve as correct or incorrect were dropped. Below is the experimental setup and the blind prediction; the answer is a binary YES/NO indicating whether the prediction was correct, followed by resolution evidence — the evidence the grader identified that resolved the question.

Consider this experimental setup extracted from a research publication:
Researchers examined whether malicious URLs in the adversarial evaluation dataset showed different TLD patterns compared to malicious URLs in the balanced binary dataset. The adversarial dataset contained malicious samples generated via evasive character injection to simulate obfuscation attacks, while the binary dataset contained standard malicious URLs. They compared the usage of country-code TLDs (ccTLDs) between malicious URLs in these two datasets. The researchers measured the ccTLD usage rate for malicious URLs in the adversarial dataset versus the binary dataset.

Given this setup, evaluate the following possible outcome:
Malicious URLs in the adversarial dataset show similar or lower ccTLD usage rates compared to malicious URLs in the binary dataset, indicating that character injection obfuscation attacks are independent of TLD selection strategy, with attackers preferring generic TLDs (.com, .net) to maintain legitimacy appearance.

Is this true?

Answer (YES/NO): YES